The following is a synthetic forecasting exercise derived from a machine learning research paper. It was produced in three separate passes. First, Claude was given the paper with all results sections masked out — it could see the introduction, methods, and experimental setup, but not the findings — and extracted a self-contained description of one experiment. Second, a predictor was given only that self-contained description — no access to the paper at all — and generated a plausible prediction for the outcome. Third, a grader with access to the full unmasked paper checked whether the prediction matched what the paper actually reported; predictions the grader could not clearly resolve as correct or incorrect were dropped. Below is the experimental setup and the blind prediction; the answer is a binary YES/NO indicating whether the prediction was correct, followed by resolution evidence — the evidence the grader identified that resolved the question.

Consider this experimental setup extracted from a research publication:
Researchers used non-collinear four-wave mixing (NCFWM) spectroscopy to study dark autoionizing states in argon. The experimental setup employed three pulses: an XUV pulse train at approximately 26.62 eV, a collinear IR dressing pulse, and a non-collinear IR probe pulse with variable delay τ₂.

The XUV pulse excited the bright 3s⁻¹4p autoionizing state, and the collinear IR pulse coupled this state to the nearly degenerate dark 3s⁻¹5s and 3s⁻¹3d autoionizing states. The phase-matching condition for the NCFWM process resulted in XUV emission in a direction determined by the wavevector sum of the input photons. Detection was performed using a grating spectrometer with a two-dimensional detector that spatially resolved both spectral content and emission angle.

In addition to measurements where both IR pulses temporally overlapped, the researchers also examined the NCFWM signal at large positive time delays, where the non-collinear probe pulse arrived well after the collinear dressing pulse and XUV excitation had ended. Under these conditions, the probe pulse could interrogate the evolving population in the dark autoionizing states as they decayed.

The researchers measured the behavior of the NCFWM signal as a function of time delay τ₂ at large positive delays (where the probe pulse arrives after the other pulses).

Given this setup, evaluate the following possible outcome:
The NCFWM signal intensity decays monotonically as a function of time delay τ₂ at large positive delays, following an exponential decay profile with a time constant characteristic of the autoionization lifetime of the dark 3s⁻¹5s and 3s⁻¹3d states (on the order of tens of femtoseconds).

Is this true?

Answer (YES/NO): YES